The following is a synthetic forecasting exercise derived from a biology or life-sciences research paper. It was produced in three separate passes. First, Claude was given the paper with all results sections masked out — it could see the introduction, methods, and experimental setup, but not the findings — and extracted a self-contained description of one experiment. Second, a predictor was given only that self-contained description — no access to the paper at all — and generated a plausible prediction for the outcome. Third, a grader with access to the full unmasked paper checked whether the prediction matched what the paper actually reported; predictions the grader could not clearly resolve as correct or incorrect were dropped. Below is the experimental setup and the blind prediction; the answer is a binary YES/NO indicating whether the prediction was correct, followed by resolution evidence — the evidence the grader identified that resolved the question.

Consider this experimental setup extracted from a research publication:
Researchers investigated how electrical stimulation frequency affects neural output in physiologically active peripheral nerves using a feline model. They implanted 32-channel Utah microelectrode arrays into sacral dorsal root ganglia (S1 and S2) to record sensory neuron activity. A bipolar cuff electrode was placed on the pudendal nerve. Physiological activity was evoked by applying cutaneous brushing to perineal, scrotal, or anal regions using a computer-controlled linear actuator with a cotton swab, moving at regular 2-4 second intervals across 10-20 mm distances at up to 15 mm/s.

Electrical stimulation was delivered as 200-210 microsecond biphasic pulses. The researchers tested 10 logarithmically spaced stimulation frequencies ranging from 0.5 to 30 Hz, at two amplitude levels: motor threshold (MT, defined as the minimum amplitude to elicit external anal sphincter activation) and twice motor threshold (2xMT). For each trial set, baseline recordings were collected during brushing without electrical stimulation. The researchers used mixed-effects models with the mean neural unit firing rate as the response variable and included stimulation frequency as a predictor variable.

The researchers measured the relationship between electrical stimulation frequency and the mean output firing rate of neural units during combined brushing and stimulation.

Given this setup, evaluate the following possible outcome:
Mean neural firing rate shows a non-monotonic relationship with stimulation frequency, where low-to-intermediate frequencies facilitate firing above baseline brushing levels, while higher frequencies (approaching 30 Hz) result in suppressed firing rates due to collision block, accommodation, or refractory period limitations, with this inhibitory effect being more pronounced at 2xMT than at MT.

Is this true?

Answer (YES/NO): NO